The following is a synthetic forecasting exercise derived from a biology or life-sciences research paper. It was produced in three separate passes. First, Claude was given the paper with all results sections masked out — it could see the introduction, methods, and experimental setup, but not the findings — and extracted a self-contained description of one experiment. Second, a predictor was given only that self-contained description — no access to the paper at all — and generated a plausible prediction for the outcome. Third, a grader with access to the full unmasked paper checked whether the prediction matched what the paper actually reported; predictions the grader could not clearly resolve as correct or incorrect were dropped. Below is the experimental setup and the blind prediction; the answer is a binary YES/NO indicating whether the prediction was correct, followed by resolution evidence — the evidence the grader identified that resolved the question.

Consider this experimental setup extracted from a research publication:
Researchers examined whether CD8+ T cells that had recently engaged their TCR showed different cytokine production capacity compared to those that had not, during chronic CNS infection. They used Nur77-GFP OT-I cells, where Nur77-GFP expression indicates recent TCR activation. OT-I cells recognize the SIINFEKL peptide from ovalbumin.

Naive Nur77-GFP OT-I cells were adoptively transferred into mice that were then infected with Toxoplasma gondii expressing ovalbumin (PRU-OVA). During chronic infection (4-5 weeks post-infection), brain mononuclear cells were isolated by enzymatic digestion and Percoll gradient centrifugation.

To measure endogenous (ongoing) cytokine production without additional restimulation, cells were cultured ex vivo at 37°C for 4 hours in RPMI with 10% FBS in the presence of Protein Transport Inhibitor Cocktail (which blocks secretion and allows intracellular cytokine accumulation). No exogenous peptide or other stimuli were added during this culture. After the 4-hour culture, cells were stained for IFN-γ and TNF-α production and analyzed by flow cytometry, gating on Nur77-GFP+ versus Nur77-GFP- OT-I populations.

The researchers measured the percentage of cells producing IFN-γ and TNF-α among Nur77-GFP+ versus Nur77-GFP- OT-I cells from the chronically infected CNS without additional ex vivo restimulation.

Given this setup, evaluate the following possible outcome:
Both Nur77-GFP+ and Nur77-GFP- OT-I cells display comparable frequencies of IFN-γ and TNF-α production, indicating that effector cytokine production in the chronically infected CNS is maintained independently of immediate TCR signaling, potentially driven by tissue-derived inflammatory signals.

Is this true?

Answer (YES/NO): NO